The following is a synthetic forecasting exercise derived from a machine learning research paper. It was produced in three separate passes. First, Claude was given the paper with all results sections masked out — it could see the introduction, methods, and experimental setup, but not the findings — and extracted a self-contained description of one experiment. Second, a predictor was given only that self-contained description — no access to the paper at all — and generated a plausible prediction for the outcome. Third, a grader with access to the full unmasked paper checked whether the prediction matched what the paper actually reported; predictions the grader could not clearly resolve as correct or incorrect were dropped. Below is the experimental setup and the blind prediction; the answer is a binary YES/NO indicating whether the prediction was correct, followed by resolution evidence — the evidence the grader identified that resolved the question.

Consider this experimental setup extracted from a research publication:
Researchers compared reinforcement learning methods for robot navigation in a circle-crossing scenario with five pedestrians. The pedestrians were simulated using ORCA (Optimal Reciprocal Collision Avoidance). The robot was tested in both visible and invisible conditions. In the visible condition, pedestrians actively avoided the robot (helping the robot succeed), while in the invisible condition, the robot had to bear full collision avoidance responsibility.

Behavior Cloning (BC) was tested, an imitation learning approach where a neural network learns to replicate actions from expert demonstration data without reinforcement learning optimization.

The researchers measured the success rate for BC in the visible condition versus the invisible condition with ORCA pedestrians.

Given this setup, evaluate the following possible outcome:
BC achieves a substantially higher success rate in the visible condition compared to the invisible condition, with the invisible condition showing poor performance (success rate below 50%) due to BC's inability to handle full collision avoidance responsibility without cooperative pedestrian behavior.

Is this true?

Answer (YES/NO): YES